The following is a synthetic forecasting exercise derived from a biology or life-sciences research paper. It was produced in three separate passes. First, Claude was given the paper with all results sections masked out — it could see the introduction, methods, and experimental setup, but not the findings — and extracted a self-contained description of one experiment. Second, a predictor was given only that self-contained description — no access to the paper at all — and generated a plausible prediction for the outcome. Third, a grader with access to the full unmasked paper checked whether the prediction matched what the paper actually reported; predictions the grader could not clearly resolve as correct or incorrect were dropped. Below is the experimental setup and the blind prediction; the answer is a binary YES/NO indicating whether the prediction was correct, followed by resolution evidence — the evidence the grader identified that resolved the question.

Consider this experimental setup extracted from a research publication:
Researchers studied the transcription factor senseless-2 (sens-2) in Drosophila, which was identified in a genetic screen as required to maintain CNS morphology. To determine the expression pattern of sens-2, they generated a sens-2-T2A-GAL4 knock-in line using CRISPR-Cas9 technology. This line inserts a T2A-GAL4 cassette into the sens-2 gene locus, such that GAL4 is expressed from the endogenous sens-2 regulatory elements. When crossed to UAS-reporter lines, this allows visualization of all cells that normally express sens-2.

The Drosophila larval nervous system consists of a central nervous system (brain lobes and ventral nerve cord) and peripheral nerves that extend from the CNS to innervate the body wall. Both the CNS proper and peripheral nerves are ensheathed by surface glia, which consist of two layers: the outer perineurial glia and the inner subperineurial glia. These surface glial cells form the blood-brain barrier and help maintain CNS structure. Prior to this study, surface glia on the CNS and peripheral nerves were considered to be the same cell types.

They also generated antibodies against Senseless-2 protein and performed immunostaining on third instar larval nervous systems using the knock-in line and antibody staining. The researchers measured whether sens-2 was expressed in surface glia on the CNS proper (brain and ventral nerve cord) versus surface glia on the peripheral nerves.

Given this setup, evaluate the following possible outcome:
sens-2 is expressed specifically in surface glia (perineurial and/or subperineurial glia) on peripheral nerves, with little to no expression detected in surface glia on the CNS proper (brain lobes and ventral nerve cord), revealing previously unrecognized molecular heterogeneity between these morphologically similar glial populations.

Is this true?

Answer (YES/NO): YES